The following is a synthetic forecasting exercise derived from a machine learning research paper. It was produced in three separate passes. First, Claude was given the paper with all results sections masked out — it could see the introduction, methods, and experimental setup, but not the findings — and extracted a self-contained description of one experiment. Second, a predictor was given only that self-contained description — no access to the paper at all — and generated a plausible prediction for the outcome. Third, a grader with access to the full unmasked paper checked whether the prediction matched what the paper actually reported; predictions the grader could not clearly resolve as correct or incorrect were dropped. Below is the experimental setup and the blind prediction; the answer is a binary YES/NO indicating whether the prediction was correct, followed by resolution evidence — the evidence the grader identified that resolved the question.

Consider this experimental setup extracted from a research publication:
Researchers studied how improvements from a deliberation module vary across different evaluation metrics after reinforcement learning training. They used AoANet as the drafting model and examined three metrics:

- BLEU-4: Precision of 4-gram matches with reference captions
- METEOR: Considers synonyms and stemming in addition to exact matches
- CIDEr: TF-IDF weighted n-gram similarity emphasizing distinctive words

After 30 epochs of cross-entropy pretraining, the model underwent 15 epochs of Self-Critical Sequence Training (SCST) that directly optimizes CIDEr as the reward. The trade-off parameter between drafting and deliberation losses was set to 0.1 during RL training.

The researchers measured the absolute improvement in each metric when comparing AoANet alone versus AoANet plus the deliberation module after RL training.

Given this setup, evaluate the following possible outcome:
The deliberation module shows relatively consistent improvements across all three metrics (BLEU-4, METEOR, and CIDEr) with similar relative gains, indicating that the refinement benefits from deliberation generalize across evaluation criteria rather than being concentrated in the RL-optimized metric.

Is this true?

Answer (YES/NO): NO